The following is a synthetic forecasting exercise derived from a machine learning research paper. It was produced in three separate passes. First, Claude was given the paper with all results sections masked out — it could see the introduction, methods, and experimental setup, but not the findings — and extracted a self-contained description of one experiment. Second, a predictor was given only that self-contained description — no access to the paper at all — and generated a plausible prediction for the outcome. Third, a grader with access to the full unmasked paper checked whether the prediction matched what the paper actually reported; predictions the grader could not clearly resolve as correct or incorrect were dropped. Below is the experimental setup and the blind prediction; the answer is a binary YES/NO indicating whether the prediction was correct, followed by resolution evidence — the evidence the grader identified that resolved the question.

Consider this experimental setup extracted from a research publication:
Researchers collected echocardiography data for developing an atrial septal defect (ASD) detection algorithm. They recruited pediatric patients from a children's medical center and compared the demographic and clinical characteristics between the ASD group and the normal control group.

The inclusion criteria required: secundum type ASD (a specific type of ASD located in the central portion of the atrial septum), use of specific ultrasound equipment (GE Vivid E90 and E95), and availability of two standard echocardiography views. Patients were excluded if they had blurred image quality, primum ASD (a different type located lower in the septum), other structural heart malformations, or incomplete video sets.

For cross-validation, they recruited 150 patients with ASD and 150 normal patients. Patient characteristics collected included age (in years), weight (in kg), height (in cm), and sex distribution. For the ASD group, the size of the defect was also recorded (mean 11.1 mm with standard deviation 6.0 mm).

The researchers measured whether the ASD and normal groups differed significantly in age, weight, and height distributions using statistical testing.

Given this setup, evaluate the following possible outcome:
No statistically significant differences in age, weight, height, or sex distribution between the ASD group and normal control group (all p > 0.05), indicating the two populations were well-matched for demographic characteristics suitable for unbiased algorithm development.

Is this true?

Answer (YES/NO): NO